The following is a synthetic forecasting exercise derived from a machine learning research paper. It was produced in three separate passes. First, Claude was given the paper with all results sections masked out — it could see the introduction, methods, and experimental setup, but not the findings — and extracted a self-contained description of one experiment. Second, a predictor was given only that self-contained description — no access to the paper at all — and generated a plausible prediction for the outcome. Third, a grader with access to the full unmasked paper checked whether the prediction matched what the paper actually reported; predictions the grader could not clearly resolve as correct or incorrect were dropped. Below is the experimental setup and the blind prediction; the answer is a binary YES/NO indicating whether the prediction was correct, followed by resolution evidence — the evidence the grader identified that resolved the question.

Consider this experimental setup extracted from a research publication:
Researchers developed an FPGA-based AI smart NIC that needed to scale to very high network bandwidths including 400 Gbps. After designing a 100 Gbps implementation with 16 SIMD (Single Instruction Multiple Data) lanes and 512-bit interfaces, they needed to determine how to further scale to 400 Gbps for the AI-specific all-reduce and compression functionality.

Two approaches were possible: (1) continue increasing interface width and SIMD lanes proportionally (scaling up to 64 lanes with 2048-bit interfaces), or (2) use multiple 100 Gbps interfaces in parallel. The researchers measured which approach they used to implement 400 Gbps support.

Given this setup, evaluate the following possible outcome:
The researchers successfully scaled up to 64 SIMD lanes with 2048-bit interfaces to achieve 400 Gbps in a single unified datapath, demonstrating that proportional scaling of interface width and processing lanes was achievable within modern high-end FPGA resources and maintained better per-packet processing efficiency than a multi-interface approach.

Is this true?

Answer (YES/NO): NO